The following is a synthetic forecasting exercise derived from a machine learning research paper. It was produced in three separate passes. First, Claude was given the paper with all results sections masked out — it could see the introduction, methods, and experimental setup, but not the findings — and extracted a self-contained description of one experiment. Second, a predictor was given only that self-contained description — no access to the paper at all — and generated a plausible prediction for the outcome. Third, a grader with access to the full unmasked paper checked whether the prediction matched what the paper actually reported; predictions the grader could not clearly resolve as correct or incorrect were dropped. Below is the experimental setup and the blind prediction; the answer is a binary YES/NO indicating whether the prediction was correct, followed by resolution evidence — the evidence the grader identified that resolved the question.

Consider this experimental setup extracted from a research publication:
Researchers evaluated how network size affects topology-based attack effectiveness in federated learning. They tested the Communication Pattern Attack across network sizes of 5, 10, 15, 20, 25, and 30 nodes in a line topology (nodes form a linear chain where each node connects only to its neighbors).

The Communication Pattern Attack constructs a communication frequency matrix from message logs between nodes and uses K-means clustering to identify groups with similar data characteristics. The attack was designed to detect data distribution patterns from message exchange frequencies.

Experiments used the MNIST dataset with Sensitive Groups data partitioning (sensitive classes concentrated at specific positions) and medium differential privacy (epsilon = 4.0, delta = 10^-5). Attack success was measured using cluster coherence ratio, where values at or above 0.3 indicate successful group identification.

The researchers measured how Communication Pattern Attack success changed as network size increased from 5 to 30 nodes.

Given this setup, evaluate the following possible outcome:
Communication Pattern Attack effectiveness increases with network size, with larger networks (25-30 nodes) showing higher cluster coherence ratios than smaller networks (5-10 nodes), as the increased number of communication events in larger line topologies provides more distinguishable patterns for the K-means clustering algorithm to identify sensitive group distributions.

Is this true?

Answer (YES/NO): NO